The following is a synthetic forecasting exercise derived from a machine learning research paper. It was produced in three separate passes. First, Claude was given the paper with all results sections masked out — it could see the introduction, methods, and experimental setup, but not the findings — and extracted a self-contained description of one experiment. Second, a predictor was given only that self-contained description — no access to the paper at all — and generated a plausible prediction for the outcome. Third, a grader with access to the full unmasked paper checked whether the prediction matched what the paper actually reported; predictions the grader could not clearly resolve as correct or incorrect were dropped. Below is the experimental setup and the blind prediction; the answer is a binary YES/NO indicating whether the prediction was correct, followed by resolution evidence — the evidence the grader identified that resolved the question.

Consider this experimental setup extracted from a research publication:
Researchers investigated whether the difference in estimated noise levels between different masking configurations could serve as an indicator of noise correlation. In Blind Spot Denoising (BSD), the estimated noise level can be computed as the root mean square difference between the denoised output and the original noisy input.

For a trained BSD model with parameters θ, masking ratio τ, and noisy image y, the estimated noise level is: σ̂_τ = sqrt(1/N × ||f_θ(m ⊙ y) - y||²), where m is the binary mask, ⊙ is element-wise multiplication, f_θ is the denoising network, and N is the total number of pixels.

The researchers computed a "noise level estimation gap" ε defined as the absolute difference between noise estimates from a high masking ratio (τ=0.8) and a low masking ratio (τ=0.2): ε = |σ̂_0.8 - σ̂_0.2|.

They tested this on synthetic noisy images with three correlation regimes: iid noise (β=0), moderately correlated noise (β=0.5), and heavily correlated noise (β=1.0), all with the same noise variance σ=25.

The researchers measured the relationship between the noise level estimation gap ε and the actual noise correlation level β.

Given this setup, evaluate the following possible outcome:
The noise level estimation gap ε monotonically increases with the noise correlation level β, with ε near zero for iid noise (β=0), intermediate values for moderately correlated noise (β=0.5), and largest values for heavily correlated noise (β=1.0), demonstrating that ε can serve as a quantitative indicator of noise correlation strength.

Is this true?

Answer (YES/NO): YES